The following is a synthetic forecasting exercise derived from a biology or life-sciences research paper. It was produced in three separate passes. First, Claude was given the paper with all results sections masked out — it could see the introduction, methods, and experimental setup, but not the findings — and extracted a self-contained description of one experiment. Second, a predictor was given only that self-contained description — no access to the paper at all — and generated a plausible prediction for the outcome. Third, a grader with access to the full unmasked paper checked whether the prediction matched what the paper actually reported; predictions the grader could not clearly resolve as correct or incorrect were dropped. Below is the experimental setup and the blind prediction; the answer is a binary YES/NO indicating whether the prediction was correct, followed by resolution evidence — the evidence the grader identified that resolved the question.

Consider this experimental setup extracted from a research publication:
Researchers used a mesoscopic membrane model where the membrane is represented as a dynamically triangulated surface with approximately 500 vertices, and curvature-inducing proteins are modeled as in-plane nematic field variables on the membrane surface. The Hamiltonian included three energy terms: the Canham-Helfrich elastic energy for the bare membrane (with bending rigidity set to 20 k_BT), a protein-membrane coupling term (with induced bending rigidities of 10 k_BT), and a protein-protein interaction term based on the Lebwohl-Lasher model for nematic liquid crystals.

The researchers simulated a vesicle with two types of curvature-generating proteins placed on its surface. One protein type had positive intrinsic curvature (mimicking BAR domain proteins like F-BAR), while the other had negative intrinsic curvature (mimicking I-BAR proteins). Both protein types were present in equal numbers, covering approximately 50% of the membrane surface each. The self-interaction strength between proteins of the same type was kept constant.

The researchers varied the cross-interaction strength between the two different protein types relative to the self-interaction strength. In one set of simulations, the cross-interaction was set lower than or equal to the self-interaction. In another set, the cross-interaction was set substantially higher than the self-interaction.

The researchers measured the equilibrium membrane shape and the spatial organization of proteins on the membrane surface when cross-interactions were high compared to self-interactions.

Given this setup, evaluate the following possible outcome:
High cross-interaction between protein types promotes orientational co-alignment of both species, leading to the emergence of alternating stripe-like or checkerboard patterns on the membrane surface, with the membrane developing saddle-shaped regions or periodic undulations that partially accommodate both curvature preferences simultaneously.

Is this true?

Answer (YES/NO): NO